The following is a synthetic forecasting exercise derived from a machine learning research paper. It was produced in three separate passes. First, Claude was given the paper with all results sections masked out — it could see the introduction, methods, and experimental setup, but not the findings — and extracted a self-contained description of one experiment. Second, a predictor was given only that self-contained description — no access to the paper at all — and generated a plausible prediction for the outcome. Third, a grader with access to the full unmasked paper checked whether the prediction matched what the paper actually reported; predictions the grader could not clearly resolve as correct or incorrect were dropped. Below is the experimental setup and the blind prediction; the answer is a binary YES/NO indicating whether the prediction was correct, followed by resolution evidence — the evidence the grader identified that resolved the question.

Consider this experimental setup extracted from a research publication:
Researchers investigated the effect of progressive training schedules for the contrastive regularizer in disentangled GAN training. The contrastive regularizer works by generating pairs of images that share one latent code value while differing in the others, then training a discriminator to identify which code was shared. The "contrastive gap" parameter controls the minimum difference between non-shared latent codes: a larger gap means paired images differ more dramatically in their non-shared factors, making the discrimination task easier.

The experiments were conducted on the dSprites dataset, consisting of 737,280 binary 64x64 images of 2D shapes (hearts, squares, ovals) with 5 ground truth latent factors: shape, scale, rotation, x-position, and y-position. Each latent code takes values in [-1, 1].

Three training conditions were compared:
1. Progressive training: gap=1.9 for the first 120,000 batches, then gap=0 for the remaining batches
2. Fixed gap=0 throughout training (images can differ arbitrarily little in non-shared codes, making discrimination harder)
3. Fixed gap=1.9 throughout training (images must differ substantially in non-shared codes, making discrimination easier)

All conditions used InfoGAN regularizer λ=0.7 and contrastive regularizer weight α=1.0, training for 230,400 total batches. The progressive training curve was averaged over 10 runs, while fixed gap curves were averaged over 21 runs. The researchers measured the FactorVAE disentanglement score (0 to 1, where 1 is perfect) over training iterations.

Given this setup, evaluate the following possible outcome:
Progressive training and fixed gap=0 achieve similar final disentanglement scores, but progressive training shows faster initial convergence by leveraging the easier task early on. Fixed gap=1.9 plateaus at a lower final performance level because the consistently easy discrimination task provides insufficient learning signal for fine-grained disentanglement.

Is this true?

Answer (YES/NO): NO